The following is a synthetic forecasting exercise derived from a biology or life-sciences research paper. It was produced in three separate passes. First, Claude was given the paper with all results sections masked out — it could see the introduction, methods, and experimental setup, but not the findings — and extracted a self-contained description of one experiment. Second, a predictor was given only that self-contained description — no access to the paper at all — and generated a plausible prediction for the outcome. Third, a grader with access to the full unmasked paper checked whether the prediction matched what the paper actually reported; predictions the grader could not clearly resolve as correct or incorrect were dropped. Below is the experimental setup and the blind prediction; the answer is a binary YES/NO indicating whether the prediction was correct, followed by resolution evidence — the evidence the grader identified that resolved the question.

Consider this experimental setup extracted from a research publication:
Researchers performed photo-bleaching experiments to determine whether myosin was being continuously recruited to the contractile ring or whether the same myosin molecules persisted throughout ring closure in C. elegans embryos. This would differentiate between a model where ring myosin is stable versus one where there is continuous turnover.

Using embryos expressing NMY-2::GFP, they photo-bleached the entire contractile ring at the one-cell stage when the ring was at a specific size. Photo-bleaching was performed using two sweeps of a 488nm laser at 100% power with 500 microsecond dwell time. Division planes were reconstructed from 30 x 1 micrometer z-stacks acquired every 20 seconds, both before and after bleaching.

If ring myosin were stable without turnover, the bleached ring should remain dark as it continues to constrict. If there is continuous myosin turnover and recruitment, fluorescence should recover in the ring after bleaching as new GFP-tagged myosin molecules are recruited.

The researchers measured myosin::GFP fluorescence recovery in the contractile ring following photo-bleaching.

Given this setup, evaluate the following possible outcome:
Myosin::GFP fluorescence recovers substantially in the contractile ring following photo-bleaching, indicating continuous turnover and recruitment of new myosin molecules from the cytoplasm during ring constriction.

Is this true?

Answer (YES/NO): NO